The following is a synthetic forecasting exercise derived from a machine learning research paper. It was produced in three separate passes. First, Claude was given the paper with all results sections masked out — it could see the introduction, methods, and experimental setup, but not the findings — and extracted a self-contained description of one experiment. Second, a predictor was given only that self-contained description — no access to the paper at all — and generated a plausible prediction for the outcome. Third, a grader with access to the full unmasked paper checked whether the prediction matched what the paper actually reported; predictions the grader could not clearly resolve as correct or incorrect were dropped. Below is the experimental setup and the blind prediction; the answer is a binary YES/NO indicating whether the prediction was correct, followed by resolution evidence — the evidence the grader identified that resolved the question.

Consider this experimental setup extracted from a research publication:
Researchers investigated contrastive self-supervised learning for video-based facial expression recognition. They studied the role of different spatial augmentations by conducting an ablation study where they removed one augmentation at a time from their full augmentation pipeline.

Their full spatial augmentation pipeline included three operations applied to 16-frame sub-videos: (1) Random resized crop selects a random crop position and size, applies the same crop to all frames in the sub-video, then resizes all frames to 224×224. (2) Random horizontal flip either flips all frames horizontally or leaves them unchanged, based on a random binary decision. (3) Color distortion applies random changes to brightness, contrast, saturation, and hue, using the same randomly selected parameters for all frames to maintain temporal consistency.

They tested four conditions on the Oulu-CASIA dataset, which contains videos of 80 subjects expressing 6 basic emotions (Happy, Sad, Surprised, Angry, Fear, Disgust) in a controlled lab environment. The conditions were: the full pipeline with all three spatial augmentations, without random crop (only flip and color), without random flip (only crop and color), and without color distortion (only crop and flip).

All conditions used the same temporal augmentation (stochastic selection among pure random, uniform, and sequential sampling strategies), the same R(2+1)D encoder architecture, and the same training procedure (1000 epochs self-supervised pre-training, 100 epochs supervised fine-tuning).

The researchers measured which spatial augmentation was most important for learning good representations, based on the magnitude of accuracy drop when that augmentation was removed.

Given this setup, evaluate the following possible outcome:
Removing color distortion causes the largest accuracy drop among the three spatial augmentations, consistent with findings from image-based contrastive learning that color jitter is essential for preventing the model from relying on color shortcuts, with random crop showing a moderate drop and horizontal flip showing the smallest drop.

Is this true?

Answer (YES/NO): YES